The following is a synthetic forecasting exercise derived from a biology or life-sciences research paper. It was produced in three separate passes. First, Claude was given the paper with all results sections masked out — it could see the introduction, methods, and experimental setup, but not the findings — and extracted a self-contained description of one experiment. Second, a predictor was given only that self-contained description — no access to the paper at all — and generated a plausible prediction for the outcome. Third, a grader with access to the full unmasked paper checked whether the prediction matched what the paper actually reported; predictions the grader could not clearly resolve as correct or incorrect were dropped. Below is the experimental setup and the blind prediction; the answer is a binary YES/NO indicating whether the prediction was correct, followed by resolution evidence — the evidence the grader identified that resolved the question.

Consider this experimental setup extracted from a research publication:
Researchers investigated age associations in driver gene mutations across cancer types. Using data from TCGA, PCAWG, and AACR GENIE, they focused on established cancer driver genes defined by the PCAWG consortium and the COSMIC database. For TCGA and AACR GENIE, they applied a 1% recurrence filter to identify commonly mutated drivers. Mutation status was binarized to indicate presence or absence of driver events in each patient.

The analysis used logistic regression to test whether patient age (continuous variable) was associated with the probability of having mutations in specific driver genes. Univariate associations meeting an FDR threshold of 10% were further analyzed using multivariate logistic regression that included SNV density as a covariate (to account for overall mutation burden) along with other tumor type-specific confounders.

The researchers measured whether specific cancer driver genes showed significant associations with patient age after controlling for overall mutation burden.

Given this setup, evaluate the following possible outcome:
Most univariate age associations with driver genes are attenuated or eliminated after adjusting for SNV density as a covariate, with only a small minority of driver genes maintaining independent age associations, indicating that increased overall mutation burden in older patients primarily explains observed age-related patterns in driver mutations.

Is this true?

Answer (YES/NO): NO